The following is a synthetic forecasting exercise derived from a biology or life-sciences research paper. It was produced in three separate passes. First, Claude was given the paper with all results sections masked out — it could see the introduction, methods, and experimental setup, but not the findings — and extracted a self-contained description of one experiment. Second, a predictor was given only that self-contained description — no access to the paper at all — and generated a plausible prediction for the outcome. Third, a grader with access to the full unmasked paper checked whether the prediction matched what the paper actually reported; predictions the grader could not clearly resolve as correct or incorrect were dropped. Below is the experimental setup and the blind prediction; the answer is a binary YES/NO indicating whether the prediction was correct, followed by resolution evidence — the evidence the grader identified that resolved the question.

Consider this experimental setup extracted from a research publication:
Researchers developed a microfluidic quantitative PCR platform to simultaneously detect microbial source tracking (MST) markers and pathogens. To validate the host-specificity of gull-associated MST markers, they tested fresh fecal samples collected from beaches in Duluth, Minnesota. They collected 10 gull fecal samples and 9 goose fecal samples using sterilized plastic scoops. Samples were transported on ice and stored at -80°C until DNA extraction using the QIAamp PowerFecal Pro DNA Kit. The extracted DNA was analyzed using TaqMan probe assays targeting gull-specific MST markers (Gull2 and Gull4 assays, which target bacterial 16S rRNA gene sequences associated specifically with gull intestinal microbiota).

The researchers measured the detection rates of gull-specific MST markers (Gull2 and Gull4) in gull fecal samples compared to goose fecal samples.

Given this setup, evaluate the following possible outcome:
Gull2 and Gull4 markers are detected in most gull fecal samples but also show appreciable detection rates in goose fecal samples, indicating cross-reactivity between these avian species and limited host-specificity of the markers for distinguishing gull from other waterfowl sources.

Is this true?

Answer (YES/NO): NO